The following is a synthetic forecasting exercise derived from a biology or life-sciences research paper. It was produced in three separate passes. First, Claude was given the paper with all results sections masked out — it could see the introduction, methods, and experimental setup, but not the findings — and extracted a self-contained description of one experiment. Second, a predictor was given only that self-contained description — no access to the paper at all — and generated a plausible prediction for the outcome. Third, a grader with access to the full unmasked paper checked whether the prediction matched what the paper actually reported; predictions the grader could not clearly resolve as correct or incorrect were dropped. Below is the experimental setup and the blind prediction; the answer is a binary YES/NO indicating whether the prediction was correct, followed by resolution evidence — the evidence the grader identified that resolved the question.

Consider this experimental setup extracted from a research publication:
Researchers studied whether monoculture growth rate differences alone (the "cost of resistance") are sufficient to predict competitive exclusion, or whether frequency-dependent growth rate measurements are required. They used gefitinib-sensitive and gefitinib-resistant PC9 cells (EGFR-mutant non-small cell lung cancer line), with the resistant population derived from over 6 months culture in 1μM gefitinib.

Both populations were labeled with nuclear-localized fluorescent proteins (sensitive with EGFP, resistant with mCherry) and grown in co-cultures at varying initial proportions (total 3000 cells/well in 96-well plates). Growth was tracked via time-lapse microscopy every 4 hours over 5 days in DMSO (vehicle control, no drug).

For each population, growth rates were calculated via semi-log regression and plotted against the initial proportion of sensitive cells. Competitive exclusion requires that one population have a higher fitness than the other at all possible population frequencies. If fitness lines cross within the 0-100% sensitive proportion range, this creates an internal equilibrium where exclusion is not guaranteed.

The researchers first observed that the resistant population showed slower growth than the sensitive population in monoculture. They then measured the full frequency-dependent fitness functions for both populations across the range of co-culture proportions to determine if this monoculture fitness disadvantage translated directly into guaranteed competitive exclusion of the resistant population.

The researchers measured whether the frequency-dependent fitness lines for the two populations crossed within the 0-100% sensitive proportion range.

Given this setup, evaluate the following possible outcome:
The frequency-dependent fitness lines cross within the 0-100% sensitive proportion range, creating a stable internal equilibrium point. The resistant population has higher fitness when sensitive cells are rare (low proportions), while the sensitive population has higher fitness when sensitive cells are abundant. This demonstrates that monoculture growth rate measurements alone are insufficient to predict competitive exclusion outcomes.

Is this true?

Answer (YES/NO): NO